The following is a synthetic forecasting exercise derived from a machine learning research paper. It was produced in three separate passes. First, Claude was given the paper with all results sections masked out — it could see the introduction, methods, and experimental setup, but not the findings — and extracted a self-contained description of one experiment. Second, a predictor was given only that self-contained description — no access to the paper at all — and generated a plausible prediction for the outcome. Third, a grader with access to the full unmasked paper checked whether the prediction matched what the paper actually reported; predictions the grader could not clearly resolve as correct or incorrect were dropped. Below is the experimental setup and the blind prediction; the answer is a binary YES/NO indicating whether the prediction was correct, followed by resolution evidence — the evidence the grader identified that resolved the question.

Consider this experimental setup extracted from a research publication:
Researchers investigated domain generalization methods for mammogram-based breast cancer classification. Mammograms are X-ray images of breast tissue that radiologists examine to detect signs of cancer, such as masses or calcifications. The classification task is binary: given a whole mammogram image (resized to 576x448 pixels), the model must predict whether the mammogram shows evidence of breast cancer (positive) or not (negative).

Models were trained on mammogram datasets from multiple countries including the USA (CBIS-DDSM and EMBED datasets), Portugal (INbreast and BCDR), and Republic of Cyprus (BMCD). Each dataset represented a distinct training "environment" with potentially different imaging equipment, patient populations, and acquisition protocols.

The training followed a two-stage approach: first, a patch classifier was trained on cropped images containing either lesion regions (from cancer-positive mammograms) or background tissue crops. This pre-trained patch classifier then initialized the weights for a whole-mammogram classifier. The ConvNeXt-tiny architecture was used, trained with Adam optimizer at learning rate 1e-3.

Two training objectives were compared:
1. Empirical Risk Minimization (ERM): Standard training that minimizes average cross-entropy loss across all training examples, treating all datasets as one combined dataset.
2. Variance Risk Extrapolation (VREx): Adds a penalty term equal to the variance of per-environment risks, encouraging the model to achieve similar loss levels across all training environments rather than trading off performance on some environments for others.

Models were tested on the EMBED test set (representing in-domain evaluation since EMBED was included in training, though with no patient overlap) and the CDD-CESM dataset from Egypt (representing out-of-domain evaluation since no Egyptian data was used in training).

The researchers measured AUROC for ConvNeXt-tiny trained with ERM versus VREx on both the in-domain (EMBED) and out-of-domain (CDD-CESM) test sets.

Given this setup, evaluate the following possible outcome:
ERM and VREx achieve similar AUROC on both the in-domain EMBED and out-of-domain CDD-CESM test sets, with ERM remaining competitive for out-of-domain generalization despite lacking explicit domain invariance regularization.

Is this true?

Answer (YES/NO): NO